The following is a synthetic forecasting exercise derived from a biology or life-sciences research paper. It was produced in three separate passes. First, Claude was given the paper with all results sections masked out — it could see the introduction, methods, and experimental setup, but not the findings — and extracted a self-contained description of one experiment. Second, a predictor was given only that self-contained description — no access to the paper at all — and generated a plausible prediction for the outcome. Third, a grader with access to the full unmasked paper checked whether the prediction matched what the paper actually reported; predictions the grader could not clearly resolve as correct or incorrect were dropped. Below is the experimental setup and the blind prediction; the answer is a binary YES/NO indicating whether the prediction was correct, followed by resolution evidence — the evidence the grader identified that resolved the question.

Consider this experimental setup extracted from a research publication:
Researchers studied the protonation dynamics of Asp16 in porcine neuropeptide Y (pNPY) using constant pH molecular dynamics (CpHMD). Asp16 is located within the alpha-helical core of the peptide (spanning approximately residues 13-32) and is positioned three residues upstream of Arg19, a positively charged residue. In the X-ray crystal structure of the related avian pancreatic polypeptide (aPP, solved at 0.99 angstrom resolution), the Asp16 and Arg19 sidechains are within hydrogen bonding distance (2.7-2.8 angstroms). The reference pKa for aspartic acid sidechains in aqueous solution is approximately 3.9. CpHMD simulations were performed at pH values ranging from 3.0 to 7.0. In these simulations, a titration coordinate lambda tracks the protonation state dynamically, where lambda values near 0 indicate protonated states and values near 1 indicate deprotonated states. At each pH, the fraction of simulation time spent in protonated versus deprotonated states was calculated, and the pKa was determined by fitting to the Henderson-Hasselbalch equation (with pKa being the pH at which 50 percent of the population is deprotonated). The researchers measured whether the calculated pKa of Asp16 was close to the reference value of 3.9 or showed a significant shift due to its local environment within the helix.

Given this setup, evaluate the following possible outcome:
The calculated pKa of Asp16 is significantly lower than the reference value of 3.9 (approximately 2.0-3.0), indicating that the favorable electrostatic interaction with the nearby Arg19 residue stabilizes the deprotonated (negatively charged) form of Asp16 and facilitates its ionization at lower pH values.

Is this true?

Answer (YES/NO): YES